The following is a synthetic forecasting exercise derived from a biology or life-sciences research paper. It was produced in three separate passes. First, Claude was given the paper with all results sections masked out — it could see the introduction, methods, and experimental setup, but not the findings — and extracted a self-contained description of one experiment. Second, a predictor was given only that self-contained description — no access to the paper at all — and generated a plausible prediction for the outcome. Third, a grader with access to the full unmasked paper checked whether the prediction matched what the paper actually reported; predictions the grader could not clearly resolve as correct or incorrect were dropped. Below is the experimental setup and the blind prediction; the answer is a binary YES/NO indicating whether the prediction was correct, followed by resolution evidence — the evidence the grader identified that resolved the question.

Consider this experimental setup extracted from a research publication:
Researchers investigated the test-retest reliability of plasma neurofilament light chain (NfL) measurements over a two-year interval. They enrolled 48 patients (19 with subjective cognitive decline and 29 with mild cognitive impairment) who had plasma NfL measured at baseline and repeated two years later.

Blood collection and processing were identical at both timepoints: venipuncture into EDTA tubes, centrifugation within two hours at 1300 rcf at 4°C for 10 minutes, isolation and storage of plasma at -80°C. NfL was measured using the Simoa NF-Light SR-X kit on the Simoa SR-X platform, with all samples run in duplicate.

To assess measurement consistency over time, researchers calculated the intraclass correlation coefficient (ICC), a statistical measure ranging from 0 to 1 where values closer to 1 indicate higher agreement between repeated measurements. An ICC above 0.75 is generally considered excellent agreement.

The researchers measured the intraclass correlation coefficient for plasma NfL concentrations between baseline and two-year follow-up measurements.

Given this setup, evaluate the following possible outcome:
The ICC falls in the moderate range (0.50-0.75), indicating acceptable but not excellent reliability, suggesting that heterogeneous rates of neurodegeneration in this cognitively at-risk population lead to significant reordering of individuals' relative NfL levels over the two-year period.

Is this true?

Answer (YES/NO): NO